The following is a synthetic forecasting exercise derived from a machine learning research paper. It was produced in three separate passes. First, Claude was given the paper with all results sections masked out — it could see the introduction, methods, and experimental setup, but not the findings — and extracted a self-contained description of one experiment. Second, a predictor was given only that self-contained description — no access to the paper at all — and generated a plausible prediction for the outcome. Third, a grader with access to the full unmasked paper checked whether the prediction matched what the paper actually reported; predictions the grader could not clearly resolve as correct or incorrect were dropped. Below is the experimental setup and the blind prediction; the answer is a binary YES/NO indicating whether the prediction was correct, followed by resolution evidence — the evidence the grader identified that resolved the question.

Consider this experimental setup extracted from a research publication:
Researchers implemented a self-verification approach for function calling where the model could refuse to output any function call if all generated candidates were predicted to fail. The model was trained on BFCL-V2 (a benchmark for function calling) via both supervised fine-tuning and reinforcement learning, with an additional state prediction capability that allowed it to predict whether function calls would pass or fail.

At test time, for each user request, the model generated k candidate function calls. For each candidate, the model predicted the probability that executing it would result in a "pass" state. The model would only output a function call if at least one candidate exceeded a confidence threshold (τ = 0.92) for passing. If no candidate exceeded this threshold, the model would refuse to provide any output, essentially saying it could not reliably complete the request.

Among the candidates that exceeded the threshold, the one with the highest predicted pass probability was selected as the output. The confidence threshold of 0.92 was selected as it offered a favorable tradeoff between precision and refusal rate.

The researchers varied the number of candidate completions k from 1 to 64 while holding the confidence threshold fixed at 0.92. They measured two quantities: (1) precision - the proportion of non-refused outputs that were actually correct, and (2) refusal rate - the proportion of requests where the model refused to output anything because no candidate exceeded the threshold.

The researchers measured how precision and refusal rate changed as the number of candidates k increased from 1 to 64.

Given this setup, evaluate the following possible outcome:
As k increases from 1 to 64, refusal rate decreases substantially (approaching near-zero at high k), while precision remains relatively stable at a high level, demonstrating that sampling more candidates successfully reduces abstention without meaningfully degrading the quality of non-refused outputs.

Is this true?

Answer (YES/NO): NO